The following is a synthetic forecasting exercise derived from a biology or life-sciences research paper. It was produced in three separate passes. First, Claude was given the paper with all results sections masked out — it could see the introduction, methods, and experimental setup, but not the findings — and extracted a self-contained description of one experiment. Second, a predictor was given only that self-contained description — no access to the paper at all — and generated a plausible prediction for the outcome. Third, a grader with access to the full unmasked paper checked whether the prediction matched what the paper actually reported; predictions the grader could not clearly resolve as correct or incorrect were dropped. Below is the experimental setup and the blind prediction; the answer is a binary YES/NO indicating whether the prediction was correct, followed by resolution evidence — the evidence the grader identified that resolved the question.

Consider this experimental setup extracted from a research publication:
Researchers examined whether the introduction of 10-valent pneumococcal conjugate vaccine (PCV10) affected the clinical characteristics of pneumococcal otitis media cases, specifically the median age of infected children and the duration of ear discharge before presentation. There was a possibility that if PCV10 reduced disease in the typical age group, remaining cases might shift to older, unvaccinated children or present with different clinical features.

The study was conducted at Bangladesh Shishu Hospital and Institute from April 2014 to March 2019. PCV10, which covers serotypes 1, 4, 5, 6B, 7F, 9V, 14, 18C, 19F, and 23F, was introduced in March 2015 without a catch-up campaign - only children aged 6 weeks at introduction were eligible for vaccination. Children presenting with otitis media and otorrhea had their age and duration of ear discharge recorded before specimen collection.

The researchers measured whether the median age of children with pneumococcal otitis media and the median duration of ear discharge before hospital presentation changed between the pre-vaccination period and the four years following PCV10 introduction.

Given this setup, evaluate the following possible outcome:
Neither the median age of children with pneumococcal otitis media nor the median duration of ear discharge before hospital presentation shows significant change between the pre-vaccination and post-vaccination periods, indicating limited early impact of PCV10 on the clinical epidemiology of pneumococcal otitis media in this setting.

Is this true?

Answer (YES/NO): YES